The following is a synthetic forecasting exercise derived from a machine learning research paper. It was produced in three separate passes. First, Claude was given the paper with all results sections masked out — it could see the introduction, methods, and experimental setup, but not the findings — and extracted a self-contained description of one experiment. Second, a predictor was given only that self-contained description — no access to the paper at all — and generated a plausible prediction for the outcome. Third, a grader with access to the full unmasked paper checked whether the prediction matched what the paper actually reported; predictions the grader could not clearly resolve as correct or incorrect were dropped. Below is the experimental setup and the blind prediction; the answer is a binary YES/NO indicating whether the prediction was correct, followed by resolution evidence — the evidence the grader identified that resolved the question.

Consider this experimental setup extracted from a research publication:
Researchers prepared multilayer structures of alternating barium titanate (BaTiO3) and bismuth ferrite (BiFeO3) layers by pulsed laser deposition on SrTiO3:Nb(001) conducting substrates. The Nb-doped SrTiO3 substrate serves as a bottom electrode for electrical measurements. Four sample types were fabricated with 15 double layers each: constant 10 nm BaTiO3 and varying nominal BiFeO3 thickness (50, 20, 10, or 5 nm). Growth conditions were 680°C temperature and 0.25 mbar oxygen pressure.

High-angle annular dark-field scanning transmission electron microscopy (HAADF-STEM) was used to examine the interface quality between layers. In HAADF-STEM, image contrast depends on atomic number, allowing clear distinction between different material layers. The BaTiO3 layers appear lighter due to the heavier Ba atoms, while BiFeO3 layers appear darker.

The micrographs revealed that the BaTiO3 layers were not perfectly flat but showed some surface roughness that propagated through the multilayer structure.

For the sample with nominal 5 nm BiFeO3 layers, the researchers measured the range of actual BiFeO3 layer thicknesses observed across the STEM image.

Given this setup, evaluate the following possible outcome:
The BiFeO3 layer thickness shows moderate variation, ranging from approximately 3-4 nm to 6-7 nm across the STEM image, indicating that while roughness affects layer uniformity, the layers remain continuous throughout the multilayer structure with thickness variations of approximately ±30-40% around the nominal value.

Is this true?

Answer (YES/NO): NO